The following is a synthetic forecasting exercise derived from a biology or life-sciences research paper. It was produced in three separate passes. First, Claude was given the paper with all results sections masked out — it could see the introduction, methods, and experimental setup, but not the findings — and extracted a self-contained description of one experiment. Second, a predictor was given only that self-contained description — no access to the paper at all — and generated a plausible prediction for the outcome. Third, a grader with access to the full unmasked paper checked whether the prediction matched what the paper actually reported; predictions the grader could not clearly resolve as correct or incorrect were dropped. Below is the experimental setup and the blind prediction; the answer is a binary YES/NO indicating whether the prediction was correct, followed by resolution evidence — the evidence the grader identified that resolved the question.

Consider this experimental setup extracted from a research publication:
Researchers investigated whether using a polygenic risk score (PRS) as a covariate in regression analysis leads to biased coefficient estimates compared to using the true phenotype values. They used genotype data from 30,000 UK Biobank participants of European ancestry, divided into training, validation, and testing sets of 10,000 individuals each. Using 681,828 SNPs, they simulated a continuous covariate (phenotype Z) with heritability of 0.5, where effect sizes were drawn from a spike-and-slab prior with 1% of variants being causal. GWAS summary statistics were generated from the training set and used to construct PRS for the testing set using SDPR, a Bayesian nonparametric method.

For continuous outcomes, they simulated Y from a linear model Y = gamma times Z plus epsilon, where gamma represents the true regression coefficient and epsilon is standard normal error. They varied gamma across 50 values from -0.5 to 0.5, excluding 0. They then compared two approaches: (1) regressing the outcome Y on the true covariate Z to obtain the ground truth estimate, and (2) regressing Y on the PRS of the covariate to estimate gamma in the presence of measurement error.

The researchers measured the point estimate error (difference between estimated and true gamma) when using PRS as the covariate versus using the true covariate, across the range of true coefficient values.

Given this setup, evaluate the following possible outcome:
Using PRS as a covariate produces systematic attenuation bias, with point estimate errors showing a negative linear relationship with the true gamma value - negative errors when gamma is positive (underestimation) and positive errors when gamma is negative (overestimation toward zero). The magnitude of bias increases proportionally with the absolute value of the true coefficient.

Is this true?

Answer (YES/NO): YES